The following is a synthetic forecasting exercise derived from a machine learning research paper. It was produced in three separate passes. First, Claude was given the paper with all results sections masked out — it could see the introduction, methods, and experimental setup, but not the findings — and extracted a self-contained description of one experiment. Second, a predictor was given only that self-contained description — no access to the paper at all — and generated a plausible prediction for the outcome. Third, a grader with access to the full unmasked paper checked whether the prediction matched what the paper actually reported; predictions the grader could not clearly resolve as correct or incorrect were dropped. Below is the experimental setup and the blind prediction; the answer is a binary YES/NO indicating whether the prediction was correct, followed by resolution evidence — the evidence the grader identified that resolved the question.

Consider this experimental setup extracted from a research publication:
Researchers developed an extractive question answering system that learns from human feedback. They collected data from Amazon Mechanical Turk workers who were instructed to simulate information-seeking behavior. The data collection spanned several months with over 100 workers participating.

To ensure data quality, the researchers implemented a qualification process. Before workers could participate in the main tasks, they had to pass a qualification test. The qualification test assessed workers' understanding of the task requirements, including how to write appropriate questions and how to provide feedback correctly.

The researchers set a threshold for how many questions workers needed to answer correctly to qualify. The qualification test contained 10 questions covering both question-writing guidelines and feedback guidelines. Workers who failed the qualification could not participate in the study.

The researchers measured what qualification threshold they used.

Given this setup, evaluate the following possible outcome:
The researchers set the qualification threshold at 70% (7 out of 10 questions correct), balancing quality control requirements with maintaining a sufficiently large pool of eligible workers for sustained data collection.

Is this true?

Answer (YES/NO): NO